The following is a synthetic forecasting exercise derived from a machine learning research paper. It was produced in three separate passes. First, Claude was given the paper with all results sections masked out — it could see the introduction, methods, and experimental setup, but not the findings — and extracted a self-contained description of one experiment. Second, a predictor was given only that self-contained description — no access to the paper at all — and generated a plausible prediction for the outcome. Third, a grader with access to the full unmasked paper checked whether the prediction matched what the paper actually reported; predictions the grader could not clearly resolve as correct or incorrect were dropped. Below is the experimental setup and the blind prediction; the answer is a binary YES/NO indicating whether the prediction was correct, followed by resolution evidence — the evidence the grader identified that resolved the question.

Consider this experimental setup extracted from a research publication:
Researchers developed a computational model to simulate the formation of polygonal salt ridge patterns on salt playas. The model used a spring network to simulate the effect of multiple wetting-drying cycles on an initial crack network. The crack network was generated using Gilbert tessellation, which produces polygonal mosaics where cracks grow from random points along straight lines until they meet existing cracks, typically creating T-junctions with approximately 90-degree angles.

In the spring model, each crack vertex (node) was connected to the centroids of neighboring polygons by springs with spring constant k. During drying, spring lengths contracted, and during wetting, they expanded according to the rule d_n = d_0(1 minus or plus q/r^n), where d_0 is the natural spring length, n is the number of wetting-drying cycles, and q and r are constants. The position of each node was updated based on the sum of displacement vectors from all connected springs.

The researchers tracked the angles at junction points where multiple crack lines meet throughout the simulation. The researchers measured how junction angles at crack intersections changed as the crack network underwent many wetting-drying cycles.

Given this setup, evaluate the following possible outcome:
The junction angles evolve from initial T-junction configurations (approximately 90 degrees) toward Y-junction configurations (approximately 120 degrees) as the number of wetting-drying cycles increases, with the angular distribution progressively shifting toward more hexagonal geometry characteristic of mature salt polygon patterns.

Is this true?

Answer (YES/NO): YES